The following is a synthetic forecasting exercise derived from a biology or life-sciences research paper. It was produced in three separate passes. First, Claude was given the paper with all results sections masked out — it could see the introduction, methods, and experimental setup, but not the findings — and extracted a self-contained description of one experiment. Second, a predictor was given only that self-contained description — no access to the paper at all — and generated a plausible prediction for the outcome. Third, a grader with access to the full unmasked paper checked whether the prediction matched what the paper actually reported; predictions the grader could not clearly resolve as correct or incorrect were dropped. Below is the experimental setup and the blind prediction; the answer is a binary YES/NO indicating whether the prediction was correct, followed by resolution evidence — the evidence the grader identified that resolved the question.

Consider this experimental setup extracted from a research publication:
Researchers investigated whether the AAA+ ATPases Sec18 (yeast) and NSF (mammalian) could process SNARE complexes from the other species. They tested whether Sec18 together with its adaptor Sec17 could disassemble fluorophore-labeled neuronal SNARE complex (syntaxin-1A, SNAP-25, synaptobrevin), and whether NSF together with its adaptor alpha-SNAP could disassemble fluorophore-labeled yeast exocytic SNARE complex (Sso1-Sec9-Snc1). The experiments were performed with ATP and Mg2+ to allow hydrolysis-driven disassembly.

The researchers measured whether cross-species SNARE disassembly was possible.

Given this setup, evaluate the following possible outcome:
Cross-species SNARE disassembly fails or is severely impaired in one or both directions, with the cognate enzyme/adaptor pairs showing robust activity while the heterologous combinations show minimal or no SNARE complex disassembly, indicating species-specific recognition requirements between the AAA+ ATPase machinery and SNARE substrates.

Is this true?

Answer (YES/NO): NO